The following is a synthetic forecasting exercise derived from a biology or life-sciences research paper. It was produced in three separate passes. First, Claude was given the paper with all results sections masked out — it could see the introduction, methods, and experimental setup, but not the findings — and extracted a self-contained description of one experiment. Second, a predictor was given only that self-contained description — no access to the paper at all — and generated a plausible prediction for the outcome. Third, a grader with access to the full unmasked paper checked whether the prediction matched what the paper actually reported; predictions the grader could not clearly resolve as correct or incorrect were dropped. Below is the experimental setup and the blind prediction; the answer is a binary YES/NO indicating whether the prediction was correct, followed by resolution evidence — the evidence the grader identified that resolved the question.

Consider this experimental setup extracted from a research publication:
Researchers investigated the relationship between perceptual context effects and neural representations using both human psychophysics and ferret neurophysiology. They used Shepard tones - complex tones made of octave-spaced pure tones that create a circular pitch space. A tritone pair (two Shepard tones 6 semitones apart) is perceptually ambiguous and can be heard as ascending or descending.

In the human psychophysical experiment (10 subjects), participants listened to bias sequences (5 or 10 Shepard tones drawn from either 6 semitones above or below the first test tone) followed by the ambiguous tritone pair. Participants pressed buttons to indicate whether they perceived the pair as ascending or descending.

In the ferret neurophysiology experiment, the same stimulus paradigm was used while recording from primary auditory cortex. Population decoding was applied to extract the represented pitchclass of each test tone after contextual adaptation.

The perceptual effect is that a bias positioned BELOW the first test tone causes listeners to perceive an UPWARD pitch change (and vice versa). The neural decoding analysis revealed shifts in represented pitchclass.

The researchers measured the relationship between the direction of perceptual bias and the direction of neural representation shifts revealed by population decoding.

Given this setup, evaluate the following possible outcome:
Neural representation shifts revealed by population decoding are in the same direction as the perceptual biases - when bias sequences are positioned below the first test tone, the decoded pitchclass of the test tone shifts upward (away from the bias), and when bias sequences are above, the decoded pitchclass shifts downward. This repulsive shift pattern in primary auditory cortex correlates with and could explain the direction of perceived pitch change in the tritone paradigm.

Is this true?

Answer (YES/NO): NO